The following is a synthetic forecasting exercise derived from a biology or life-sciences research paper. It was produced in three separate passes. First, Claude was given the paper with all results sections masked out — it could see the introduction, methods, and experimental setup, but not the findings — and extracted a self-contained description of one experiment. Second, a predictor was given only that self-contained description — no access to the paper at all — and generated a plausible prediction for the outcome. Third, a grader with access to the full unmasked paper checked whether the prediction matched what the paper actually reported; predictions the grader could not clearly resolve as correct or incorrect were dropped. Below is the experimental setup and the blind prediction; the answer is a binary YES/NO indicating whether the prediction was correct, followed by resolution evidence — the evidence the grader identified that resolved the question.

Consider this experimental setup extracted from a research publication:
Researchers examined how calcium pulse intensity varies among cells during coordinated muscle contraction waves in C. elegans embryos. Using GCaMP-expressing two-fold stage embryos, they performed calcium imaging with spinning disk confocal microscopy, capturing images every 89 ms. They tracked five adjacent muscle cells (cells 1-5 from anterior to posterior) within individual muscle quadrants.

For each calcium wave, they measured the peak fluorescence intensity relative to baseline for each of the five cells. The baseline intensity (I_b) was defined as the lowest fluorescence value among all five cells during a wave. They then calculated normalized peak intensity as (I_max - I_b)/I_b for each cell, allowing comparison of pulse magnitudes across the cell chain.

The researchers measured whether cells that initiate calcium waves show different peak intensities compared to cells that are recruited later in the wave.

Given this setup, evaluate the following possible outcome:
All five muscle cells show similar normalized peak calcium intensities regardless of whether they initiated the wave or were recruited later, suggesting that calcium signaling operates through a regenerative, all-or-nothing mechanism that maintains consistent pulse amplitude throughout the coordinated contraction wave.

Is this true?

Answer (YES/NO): NO